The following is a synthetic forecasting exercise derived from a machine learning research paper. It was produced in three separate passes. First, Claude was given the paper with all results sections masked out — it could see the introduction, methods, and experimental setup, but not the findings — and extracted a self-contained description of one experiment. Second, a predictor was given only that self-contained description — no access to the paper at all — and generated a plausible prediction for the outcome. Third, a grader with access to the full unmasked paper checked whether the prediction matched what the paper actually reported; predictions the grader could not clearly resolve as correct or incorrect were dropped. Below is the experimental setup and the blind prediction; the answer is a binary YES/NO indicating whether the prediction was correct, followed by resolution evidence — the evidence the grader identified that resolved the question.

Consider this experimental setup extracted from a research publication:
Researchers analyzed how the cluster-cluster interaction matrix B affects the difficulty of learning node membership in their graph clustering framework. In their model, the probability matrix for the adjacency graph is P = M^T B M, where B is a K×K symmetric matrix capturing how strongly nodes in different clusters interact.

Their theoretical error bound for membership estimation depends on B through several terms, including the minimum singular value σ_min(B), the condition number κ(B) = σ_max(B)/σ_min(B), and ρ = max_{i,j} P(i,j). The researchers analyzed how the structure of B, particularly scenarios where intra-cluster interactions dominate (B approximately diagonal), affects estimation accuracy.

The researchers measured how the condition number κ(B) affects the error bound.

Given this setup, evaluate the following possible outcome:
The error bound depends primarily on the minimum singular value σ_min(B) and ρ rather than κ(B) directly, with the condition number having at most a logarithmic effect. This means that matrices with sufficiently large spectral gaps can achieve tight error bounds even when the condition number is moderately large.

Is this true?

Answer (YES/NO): NO